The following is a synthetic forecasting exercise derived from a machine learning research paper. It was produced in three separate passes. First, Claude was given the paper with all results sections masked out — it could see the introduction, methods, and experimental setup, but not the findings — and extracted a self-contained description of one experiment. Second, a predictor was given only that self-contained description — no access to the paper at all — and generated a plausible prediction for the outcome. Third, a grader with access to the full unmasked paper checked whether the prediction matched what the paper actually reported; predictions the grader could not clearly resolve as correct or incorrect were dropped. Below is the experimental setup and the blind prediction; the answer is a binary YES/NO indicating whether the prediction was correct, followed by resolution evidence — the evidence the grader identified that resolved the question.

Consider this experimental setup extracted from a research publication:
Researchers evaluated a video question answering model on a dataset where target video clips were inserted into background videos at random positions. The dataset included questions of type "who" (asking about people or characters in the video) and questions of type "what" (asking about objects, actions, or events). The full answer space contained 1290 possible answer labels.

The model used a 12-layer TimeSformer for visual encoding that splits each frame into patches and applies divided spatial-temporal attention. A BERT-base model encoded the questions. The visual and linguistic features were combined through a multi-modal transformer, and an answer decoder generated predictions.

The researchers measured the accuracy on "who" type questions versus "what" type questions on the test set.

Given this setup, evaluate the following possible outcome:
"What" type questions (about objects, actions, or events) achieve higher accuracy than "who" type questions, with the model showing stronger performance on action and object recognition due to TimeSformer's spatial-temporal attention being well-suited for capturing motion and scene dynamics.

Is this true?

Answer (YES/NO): NO